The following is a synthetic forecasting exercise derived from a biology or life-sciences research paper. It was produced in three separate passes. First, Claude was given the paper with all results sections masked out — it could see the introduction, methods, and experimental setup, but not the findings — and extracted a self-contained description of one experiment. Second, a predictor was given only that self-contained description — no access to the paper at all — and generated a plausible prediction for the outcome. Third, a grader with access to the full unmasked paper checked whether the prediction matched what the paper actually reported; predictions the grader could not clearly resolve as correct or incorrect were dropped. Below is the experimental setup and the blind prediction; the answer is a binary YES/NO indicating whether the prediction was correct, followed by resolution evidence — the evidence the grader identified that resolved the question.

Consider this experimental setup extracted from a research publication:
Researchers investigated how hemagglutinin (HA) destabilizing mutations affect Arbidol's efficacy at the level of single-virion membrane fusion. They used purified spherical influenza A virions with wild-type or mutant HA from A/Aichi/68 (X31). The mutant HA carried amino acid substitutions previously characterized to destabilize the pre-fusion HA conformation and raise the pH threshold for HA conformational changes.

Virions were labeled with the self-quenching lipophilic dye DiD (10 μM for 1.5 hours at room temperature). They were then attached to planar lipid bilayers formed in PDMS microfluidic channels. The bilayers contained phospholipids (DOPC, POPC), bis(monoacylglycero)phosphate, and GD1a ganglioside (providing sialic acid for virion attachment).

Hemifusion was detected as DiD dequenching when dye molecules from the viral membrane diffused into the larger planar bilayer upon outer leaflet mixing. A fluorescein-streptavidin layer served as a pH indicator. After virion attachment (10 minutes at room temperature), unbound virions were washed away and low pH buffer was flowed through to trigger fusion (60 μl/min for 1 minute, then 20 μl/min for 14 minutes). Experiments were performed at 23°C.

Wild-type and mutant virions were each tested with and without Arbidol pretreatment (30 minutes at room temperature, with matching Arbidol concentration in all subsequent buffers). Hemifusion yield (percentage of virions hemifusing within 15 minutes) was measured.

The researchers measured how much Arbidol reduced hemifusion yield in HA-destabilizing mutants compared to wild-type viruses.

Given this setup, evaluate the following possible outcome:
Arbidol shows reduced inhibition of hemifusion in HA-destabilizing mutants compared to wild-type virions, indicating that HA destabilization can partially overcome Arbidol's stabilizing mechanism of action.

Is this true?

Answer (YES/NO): YES